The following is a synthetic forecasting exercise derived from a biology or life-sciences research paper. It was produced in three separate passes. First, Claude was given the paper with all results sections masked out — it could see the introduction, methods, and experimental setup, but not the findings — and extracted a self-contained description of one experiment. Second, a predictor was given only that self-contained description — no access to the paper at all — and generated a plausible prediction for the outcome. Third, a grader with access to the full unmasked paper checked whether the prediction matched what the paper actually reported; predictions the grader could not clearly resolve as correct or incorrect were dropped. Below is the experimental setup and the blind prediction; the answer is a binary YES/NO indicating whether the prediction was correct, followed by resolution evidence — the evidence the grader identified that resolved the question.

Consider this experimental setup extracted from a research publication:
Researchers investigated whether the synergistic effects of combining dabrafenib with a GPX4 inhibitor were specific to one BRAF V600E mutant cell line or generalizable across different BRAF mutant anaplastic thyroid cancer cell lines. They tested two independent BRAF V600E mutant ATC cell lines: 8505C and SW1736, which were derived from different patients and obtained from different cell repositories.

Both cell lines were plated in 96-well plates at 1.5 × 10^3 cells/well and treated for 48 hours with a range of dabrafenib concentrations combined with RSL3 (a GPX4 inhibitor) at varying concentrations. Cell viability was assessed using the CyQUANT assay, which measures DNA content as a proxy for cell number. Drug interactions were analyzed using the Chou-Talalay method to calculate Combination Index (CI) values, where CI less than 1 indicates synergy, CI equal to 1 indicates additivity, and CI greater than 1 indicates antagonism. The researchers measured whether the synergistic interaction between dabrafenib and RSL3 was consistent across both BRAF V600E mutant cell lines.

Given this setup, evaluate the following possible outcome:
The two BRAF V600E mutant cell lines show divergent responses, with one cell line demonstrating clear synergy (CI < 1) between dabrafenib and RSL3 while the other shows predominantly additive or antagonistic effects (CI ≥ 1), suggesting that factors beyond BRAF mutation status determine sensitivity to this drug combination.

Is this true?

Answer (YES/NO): NO